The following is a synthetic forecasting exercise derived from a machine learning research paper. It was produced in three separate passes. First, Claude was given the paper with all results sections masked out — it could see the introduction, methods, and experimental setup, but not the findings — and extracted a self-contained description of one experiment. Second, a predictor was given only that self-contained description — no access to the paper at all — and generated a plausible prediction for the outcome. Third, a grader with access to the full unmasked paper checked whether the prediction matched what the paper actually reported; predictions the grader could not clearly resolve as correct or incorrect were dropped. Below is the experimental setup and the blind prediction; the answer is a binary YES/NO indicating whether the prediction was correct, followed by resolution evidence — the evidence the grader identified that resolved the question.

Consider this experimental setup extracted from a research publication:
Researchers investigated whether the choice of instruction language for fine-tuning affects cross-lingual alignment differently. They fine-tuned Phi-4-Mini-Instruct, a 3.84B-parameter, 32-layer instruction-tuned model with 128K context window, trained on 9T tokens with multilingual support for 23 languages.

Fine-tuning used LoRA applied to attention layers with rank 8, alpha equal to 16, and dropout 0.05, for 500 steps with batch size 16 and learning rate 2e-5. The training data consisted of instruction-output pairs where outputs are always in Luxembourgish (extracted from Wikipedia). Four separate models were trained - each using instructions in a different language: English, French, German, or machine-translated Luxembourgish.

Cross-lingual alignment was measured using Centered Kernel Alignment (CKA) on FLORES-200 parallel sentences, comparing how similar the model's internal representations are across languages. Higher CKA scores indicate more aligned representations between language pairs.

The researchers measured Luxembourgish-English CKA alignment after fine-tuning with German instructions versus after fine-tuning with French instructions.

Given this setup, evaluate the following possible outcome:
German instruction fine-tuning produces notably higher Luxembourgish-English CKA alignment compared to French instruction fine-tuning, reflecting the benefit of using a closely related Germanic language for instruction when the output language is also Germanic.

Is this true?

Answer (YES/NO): NO